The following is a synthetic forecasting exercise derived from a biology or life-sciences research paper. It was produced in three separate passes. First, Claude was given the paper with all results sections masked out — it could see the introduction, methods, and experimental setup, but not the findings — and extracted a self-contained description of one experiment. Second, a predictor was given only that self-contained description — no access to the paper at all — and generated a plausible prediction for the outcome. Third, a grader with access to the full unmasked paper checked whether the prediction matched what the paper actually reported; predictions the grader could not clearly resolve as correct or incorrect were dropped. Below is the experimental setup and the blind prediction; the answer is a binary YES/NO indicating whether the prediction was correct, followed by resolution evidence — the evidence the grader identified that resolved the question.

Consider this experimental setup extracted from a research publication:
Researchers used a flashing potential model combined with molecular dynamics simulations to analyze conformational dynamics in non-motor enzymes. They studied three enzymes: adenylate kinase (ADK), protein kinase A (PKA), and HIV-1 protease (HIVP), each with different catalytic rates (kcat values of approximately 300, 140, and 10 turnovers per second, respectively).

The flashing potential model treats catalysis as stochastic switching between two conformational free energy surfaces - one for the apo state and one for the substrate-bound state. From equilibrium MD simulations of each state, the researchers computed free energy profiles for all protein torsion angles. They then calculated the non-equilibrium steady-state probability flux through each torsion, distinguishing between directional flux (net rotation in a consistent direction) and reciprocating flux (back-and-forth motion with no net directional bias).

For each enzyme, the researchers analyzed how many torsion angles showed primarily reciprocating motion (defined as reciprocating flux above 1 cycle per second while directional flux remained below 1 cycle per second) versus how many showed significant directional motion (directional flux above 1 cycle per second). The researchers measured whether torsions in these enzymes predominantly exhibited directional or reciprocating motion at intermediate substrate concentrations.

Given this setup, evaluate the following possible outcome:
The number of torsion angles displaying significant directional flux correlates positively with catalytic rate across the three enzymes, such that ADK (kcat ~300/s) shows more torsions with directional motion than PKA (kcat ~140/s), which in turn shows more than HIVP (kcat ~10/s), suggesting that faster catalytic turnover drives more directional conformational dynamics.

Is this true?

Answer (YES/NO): NO